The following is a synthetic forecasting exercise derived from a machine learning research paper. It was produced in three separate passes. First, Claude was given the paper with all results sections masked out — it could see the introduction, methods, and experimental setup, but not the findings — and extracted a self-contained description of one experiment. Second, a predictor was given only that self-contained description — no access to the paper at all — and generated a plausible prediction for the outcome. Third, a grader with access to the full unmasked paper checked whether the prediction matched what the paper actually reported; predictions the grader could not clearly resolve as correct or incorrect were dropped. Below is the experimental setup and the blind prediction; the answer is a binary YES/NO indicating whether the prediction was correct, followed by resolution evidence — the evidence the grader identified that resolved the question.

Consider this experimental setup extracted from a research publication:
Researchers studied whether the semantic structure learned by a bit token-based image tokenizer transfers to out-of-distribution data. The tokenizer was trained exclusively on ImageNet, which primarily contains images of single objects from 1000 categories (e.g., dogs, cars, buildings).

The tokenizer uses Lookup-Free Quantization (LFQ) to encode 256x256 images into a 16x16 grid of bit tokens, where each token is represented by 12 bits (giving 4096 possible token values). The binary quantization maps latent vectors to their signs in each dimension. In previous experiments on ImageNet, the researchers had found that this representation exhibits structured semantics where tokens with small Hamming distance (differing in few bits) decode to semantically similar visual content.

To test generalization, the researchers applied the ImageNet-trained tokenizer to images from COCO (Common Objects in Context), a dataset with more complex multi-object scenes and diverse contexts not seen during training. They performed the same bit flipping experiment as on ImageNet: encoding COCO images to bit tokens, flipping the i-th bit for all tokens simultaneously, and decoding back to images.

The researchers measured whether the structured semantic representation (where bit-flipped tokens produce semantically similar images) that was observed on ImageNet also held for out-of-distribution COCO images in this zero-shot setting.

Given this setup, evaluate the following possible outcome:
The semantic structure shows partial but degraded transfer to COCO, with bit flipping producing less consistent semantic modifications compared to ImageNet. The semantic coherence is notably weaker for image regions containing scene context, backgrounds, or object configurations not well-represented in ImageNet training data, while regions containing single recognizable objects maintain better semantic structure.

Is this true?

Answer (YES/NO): NO